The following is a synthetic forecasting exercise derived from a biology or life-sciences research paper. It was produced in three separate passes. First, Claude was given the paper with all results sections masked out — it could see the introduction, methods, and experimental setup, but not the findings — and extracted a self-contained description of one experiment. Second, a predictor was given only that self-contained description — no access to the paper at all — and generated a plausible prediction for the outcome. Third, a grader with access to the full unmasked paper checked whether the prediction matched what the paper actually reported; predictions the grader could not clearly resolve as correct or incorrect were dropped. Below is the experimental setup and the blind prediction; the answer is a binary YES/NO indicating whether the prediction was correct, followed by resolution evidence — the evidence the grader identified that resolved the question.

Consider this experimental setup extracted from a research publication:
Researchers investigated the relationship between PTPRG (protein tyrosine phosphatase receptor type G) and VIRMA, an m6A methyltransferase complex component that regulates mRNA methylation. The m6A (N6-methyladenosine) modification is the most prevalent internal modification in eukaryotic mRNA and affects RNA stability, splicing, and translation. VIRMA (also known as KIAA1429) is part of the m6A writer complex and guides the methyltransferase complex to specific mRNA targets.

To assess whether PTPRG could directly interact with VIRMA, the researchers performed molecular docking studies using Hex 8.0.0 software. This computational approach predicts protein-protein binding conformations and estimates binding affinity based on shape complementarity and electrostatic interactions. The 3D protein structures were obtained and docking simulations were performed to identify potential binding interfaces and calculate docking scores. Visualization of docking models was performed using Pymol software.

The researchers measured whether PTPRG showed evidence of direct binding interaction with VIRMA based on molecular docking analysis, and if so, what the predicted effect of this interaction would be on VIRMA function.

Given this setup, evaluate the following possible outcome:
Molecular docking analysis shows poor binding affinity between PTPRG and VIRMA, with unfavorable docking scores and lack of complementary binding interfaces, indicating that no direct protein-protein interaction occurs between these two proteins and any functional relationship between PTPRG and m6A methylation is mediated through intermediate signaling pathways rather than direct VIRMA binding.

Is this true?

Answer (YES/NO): NO